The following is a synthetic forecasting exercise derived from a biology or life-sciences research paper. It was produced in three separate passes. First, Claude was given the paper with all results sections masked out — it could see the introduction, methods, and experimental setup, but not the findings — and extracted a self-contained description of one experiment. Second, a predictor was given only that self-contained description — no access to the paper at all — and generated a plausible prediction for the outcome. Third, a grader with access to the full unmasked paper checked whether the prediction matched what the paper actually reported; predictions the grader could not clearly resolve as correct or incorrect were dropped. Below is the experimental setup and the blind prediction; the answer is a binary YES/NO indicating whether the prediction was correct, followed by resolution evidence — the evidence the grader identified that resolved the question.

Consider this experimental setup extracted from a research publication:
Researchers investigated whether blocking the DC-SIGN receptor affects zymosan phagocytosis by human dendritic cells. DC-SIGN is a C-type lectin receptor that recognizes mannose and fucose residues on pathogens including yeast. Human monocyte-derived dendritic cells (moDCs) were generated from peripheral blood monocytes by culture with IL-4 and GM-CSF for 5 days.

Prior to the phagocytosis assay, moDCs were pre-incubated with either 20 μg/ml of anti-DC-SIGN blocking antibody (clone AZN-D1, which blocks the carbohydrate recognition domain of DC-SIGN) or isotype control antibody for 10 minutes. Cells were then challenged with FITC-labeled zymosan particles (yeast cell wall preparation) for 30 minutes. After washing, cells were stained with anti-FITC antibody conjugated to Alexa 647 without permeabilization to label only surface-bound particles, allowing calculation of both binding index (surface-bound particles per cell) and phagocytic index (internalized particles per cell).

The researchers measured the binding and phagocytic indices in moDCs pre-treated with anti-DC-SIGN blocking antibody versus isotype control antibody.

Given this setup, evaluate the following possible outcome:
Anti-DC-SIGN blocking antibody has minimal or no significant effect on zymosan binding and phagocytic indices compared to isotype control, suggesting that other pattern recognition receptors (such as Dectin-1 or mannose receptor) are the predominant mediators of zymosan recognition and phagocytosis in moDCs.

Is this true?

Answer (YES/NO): NO